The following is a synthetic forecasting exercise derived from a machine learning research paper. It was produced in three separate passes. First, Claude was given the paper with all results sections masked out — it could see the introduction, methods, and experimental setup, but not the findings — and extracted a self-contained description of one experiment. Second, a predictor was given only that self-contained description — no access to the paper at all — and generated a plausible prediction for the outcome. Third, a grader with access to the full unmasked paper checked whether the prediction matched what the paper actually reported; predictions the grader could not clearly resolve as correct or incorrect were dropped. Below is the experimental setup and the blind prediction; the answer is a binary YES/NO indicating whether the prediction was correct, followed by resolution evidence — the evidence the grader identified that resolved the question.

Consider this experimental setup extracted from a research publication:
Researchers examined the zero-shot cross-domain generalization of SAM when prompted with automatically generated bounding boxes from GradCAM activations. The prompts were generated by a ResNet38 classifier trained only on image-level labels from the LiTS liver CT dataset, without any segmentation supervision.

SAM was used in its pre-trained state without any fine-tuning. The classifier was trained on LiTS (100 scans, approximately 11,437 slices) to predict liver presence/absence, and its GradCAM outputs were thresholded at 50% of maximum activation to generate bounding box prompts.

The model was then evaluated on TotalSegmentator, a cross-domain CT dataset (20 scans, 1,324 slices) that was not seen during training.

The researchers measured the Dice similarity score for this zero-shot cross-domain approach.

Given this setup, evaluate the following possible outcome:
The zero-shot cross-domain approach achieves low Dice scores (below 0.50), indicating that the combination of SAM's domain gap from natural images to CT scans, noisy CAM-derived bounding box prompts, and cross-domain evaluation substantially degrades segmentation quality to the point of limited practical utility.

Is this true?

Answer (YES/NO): YES